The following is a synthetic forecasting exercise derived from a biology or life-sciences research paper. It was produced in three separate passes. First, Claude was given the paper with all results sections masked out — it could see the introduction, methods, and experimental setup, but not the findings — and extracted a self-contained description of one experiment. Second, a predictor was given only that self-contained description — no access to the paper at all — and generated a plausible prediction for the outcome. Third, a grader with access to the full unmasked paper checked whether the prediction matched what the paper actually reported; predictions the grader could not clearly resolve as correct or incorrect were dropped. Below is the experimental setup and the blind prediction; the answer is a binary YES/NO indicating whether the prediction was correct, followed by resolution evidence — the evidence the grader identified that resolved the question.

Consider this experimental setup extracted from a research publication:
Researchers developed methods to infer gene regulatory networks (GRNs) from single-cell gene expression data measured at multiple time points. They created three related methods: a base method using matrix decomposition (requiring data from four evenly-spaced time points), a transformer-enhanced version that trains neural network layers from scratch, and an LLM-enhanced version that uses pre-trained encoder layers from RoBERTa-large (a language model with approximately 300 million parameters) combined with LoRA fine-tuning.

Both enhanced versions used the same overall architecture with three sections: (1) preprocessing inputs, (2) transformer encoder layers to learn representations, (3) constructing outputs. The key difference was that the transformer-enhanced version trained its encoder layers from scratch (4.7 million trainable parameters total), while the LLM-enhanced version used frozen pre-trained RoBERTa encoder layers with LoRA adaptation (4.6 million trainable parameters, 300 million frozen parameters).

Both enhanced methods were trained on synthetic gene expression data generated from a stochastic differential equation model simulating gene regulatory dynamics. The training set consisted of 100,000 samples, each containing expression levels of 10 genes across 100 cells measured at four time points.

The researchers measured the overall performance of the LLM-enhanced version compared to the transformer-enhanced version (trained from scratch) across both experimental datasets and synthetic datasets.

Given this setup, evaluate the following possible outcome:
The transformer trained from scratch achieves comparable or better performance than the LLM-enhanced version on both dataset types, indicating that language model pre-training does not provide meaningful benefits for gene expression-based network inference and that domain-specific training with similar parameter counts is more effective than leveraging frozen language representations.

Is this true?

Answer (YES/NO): YES